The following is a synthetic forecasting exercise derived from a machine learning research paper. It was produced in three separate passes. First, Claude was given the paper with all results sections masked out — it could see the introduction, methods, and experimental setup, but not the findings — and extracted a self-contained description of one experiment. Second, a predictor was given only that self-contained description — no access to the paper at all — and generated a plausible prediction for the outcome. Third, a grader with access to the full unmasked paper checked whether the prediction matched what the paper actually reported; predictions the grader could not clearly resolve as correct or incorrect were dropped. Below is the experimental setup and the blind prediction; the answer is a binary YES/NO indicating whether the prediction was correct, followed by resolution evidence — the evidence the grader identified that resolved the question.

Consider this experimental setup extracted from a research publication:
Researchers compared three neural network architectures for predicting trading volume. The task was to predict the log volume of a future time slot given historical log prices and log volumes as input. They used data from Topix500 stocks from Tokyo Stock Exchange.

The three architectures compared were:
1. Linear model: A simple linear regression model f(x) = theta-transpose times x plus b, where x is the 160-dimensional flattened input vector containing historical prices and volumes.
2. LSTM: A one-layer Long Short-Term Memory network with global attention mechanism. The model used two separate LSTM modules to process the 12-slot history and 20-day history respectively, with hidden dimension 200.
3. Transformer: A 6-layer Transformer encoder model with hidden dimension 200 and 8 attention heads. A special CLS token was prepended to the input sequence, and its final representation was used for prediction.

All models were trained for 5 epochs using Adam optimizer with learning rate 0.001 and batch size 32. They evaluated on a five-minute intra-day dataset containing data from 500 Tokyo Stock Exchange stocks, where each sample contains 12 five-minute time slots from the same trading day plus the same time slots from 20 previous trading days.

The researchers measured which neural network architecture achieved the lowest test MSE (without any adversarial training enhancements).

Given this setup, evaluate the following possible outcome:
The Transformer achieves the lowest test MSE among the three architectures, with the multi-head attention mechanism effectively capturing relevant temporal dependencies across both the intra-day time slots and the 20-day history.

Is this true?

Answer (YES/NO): YES